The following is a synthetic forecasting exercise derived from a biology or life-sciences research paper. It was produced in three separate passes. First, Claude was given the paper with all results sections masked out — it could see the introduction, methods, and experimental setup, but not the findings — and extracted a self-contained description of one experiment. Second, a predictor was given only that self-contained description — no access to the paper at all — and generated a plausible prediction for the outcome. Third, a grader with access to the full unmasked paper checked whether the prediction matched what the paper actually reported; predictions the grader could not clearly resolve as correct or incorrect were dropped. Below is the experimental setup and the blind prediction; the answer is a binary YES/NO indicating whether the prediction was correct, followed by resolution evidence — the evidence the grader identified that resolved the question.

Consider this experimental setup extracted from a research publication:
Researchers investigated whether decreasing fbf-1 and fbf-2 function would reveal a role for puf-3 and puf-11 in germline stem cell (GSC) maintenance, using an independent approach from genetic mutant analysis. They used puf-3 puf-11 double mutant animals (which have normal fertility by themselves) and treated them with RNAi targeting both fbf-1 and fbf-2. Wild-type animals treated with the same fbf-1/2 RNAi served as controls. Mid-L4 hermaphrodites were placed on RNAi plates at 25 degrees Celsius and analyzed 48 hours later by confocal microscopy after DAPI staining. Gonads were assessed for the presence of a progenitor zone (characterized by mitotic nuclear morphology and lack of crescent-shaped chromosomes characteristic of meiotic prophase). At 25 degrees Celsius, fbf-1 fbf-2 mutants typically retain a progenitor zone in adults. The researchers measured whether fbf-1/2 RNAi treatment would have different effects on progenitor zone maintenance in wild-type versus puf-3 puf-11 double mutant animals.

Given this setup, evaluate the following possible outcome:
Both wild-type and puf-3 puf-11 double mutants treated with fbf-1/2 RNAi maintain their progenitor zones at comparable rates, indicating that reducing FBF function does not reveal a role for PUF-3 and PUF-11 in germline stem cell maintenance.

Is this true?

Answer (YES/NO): NO